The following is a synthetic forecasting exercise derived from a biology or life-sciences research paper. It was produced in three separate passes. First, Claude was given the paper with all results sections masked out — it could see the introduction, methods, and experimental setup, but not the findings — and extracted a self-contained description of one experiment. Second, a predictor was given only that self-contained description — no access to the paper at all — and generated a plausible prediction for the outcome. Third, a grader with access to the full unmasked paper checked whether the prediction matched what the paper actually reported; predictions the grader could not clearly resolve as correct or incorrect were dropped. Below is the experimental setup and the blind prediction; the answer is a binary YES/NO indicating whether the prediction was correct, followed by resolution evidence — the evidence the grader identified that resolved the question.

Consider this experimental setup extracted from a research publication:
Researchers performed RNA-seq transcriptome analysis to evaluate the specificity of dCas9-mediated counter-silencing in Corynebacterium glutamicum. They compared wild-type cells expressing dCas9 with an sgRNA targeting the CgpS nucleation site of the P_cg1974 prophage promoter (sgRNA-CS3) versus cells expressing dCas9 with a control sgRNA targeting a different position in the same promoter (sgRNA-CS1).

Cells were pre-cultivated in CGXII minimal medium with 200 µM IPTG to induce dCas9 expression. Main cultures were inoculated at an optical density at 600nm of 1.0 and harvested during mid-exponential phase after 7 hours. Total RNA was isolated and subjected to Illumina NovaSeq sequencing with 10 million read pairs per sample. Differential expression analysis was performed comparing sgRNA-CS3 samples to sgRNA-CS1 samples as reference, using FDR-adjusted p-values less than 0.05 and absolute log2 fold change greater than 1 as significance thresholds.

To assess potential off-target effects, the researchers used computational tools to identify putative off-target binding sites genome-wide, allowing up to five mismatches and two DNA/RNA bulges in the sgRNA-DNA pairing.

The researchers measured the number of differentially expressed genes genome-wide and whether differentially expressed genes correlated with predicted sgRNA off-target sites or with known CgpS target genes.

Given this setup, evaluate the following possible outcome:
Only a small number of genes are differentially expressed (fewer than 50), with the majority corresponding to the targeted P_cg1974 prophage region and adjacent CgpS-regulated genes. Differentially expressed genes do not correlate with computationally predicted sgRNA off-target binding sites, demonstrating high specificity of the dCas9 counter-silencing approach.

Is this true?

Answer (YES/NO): NO